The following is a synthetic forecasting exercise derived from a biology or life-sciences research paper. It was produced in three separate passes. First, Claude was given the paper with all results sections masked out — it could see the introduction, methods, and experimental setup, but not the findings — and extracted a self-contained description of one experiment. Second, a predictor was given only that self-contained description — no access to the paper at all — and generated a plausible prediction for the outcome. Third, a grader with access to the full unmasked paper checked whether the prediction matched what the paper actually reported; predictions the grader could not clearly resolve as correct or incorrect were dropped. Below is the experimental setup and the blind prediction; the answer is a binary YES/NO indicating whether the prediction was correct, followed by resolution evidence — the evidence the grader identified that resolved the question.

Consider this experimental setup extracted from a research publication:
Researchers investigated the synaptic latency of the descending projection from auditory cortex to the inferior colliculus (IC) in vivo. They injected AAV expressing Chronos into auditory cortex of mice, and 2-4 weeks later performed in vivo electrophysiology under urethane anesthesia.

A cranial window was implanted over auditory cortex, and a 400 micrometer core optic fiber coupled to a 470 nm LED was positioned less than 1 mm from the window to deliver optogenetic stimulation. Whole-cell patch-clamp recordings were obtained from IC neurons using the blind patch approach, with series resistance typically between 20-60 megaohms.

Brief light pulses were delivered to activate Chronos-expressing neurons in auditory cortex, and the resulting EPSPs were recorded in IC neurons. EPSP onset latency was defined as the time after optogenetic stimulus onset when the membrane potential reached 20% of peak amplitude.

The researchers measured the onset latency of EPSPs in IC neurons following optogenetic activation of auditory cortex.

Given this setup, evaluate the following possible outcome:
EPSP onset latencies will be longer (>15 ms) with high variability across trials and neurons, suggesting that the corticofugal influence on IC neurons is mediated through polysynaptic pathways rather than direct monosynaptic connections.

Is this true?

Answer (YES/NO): NO